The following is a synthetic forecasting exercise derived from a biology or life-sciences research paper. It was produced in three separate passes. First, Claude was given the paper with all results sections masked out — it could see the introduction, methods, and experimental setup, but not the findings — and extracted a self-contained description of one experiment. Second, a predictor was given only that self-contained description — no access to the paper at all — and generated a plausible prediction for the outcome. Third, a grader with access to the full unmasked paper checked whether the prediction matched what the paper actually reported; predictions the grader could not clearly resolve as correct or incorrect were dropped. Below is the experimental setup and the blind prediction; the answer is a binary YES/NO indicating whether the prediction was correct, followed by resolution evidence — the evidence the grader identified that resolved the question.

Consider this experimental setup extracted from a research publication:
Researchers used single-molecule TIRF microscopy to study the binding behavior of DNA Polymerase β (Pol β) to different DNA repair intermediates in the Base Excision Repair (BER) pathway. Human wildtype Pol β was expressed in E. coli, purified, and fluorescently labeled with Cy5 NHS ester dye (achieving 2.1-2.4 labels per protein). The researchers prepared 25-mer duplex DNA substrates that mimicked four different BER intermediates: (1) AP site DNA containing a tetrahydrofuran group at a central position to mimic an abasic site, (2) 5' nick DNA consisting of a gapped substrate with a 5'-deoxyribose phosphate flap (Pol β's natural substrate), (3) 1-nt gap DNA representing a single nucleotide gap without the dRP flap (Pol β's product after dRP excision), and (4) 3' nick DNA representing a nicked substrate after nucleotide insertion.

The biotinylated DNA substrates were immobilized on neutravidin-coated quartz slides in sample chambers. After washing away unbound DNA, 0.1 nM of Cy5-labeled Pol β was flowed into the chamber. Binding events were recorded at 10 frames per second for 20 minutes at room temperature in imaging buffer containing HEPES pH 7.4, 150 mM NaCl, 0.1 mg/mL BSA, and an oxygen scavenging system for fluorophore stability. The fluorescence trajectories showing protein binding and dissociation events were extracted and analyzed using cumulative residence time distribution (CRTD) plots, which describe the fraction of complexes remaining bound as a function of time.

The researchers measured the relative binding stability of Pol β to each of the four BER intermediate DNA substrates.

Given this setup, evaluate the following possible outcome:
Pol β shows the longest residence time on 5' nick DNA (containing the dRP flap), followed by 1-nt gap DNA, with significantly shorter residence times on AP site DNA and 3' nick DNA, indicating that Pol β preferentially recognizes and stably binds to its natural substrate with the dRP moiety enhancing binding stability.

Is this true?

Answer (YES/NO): NO